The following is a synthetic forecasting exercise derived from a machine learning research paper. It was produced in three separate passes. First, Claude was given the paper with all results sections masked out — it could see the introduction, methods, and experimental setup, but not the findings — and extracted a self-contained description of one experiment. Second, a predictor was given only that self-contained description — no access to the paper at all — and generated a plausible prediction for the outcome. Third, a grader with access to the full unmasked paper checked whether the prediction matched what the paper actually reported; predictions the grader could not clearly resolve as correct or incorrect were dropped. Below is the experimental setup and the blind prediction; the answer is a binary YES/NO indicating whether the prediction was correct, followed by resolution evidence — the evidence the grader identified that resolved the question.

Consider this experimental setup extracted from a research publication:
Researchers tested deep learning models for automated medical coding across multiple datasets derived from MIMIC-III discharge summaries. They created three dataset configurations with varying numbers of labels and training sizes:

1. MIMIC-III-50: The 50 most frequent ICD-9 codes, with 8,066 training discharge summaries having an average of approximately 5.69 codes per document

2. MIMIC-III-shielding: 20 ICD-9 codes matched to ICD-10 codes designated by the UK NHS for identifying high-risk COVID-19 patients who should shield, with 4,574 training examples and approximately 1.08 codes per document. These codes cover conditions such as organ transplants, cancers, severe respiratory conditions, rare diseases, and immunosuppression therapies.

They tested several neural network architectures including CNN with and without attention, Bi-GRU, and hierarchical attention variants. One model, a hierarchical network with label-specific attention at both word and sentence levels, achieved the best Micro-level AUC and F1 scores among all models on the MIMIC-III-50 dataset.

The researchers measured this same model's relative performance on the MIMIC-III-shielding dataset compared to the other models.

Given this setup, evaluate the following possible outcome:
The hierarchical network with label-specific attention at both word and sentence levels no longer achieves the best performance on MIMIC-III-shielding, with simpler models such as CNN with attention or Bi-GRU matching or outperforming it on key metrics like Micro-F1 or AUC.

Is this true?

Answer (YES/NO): NO